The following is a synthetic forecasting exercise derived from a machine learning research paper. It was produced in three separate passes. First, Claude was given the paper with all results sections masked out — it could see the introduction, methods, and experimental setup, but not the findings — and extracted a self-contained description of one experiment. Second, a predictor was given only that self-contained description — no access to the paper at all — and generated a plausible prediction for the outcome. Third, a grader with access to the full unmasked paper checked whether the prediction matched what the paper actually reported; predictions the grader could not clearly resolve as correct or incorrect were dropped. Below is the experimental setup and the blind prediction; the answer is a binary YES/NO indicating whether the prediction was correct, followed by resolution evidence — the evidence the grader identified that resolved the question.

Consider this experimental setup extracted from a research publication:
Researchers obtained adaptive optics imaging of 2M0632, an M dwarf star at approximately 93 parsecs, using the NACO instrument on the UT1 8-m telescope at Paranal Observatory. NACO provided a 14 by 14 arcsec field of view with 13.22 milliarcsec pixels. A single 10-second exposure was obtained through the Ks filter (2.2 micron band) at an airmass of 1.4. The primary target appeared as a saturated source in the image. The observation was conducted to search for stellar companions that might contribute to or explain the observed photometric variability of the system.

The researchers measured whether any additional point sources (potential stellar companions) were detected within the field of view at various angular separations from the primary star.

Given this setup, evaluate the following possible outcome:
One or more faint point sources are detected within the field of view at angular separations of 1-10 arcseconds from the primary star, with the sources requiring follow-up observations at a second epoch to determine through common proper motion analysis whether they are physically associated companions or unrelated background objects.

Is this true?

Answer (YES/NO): NO